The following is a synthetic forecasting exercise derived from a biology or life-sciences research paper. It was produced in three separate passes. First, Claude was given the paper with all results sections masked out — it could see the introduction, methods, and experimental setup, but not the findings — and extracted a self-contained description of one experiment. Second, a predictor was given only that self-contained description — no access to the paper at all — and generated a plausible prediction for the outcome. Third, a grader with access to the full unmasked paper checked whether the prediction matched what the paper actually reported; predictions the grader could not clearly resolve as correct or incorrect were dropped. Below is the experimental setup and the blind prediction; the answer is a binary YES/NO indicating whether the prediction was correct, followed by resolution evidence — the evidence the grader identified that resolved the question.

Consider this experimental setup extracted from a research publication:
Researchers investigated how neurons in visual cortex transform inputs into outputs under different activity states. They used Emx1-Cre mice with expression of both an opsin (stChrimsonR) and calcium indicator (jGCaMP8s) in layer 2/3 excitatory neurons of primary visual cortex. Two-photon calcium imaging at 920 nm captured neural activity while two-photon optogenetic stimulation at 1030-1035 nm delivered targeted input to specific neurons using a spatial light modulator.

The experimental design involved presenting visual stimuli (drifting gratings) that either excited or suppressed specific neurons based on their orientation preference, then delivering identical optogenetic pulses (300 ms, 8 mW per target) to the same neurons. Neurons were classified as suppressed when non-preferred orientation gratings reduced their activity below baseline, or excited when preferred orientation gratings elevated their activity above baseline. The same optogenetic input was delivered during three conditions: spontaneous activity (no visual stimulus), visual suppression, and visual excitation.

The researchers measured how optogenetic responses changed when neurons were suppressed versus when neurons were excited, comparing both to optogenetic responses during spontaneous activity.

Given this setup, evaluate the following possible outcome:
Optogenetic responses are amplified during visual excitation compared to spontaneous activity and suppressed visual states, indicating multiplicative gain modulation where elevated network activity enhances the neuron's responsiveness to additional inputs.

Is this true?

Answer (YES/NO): NO